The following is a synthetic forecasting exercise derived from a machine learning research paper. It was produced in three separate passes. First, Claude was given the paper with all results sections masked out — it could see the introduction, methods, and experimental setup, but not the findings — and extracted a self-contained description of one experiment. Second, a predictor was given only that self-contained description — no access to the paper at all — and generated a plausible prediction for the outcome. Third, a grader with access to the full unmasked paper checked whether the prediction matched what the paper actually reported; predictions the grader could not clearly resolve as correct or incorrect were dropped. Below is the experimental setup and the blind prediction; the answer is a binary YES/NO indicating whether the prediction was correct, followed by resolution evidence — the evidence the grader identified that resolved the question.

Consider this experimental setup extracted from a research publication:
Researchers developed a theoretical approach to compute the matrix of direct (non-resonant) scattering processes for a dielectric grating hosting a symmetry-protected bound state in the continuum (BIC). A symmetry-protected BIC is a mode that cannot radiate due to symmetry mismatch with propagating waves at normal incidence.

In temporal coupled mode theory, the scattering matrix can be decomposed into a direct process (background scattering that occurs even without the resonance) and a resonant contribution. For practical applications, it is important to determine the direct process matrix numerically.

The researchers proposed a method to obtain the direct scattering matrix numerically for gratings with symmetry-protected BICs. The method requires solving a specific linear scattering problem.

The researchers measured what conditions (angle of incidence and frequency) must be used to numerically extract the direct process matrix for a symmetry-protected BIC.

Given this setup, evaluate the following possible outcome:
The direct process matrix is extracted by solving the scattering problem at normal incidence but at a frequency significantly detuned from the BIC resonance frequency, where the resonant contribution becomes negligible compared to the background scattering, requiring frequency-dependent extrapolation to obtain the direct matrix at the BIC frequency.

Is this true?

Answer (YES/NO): NO